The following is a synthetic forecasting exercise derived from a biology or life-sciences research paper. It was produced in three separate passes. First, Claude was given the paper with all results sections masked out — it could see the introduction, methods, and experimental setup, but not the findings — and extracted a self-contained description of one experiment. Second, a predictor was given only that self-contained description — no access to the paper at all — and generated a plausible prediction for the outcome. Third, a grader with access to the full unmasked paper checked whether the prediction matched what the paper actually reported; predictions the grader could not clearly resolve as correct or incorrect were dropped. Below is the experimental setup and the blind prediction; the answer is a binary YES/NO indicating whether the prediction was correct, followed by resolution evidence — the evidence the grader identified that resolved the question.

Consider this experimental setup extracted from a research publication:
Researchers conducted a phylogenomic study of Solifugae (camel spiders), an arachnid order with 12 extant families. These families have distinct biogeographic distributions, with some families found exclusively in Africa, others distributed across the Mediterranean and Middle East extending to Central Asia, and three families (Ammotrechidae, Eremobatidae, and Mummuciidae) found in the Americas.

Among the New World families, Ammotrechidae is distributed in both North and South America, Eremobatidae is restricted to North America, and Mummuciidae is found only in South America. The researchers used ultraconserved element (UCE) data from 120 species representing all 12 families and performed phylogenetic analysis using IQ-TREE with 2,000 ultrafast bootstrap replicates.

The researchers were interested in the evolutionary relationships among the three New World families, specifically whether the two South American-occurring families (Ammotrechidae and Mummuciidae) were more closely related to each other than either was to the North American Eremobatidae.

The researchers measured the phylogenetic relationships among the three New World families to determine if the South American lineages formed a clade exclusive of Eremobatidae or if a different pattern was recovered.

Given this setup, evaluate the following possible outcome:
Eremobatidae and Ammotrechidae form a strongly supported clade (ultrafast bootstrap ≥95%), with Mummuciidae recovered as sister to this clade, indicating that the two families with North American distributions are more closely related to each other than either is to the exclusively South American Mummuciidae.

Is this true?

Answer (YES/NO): NO